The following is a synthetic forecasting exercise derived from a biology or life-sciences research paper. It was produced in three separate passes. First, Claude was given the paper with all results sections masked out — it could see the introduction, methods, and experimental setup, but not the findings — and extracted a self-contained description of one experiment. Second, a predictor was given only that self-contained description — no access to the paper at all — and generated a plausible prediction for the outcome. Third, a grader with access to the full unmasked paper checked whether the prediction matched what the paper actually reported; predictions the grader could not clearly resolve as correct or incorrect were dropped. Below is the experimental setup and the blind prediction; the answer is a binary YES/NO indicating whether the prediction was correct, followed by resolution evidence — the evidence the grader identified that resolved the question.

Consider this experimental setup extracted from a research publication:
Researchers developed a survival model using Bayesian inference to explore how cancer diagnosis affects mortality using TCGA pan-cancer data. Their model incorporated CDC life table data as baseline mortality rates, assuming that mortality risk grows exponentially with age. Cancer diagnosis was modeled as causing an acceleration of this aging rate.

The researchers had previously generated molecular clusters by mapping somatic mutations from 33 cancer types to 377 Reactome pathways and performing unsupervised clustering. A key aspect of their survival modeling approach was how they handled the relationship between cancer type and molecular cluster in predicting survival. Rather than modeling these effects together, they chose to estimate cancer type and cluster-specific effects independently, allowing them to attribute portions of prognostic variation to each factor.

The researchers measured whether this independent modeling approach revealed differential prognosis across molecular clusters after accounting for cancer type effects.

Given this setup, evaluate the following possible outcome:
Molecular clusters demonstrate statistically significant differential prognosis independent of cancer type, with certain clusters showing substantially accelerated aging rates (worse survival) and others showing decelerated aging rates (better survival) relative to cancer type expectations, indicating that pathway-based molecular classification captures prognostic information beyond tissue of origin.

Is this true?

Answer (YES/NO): NO